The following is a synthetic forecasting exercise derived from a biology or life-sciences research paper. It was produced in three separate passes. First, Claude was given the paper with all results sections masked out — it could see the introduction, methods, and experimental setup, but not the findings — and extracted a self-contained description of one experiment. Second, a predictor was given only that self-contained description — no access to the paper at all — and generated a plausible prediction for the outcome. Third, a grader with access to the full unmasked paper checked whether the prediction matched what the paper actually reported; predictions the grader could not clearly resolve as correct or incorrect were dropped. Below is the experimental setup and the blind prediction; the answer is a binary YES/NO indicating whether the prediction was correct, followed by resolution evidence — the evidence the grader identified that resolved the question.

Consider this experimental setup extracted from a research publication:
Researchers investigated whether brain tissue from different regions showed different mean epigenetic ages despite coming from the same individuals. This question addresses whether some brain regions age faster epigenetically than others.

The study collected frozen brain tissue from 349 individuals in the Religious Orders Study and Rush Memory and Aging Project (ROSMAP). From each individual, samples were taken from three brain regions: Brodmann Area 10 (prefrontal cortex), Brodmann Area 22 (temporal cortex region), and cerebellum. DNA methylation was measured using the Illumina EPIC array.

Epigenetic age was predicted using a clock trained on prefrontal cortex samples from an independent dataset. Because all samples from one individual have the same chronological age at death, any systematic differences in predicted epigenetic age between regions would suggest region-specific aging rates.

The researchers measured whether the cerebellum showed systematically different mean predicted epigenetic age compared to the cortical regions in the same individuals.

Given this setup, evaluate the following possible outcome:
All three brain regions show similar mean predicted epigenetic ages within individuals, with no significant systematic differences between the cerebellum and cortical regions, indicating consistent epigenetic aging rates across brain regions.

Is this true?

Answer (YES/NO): NO